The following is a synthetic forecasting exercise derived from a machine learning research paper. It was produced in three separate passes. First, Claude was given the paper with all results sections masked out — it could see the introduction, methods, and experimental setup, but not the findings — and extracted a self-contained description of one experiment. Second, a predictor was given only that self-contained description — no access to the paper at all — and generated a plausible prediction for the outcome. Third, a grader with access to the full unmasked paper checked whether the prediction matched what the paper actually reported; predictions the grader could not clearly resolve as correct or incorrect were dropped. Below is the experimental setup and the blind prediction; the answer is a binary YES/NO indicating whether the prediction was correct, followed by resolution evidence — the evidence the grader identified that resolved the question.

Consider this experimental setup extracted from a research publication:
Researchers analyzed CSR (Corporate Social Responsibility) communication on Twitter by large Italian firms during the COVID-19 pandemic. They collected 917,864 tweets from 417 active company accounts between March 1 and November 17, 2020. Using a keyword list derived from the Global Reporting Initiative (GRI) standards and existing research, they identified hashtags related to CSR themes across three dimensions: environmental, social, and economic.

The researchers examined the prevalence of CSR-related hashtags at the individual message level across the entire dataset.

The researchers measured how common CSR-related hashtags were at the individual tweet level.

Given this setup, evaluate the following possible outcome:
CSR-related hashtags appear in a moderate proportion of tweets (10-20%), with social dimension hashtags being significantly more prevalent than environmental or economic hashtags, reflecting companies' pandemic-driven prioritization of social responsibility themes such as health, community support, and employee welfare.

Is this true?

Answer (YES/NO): NO